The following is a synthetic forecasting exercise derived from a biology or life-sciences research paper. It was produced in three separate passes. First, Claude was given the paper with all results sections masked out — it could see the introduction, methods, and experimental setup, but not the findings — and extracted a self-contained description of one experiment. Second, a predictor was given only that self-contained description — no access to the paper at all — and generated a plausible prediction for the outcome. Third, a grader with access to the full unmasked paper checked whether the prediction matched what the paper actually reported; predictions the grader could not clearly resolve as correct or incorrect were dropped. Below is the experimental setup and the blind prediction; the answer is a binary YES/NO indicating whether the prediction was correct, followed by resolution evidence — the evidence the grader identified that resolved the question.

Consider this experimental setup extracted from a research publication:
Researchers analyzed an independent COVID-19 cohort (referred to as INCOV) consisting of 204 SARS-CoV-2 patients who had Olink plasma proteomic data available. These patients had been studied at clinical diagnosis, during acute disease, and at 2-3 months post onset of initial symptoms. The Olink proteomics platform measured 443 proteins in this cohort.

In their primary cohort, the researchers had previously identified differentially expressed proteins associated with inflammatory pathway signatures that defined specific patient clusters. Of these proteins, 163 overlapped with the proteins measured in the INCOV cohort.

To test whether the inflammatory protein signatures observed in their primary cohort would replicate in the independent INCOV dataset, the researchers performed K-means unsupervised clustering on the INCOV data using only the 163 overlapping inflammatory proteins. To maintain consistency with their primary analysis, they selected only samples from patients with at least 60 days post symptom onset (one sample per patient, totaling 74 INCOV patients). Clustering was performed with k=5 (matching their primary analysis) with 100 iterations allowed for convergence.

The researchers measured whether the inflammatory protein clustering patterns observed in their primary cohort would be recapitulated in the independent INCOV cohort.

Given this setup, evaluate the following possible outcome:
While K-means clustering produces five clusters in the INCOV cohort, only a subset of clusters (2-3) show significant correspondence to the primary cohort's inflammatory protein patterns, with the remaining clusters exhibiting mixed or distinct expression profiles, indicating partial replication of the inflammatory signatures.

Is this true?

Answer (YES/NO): NO